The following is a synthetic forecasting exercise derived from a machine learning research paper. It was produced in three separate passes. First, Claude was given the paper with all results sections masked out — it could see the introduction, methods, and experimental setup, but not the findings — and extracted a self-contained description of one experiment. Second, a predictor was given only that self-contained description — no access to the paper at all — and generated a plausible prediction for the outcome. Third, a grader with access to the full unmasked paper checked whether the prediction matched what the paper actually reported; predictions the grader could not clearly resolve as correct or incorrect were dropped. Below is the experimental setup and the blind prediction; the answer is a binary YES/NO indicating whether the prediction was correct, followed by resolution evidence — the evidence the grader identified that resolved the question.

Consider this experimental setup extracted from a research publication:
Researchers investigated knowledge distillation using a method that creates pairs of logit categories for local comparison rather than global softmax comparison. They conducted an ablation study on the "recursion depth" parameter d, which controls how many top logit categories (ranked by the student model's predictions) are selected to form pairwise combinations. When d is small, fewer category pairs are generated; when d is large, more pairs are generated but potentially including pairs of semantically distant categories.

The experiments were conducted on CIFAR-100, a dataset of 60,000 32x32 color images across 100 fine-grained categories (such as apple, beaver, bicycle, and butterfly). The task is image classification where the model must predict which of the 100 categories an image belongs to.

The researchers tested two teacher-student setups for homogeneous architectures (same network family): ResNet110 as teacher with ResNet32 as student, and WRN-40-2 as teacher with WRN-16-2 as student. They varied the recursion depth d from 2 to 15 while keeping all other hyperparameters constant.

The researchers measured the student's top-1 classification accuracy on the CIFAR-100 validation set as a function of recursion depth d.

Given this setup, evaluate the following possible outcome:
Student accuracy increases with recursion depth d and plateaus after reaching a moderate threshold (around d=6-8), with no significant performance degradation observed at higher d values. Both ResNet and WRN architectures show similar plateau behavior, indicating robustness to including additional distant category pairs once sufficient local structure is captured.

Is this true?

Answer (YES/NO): NO